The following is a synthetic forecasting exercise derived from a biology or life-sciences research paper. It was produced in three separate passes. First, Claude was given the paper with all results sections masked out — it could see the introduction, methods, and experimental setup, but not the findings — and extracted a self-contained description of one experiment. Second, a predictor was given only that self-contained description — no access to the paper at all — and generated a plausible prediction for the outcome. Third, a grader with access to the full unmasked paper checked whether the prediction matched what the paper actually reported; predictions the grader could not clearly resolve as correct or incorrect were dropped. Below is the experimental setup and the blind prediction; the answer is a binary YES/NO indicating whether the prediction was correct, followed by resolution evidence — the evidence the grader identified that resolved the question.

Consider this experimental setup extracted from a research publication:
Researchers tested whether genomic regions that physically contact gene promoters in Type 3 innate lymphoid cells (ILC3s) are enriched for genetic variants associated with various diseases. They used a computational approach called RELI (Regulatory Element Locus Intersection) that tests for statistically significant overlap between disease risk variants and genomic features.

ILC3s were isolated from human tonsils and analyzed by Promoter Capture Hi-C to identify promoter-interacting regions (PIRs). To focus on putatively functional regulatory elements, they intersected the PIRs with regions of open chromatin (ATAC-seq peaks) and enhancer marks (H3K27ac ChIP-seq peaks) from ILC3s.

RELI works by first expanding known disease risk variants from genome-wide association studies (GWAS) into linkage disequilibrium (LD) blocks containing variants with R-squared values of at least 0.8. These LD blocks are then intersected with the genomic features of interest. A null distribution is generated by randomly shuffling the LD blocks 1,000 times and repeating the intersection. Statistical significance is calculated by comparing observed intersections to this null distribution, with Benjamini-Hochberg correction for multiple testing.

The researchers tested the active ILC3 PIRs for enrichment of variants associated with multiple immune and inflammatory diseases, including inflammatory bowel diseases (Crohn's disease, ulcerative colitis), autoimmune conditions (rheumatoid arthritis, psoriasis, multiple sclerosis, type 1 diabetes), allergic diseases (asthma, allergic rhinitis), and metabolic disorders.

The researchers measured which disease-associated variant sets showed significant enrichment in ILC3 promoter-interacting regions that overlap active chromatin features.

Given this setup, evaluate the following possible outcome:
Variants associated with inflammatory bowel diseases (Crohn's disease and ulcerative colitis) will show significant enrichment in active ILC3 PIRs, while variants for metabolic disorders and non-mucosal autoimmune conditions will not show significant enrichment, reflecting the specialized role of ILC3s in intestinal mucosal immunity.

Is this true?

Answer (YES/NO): NO